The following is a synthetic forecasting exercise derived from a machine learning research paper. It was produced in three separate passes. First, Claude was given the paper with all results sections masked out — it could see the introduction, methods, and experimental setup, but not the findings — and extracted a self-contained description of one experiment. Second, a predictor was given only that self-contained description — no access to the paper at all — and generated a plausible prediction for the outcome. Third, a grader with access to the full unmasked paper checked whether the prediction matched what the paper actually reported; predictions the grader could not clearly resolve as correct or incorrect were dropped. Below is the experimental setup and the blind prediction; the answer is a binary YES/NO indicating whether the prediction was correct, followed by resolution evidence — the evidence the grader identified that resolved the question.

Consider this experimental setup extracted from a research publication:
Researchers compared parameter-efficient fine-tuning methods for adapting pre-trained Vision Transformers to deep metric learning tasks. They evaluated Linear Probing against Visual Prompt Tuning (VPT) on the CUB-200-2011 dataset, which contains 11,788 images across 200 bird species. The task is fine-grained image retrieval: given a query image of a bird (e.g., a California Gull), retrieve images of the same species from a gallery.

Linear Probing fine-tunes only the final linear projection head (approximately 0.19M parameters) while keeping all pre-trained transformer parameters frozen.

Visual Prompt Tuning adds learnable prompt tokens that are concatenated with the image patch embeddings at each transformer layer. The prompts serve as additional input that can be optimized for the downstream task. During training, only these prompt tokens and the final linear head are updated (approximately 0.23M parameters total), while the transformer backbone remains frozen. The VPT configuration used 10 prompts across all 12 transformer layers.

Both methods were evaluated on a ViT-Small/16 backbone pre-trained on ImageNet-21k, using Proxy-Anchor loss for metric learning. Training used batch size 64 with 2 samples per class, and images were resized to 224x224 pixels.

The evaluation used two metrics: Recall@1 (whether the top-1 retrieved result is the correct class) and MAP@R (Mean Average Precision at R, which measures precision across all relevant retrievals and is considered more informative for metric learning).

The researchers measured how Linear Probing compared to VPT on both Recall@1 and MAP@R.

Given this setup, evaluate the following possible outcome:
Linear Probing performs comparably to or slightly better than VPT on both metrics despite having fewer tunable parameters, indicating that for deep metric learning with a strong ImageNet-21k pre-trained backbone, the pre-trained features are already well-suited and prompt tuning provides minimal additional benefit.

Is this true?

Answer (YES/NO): NO